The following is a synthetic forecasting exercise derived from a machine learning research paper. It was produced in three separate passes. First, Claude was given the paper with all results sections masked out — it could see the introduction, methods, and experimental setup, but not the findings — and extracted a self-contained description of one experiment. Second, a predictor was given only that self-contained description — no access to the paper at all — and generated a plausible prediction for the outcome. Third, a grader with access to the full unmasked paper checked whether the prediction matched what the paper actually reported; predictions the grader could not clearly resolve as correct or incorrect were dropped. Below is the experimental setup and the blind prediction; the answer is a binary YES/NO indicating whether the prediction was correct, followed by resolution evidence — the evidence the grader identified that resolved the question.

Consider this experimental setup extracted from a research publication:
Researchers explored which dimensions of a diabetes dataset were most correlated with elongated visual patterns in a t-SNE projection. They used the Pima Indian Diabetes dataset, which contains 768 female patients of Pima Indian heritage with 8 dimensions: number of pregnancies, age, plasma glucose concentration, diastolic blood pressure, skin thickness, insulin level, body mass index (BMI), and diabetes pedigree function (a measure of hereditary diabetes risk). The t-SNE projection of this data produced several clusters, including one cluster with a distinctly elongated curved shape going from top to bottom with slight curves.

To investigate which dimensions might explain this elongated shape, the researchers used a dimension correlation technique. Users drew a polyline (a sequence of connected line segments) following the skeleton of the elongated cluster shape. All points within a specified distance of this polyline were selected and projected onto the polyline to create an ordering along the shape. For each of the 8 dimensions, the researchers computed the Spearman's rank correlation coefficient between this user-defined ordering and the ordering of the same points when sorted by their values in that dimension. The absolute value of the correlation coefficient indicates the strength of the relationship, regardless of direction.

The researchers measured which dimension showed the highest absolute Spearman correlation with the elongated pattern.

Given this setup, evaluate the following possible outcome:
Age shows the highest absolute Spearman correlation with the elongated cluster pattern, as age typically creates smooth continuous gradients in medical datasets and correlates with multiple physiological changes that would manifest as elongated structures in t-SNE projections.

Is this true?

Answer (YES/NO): NO